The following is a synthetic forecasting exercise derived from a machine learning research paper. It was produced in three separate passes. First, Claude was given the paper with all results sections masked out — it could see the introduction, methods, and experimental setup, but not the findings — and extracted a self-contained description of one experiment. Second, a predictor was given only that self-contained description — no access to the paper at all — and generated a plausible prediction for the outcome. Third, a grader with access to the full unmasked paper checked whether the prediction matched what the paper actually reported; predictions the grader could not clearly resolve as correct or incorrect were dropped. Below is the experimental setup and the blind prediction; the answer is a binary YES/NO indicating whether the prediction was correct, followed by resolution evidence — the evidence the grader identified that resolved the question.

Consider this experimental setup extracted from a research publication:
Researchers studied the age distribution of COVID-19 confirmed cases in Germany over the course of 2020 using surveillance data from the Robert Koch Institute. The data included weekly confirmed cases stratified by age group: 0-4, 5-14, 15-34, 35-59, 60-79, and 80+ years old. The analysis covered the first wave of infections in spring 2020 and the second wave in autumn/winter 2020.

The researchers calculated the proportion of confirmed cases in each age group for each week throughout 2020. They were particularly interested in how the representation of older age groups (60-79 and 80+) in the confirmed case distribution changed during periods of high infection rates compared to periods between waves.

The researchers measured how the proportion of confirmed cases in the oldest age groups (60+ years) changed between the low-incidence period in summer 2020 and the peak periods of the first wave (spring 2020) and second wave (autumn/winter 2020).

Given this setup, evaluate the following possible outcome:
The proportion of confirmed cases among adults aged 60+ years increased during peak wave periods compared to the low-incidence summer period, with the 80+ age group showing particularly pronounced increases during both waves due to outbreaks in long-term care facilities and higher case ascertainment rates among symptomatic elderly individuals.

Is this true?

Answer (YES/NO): NO